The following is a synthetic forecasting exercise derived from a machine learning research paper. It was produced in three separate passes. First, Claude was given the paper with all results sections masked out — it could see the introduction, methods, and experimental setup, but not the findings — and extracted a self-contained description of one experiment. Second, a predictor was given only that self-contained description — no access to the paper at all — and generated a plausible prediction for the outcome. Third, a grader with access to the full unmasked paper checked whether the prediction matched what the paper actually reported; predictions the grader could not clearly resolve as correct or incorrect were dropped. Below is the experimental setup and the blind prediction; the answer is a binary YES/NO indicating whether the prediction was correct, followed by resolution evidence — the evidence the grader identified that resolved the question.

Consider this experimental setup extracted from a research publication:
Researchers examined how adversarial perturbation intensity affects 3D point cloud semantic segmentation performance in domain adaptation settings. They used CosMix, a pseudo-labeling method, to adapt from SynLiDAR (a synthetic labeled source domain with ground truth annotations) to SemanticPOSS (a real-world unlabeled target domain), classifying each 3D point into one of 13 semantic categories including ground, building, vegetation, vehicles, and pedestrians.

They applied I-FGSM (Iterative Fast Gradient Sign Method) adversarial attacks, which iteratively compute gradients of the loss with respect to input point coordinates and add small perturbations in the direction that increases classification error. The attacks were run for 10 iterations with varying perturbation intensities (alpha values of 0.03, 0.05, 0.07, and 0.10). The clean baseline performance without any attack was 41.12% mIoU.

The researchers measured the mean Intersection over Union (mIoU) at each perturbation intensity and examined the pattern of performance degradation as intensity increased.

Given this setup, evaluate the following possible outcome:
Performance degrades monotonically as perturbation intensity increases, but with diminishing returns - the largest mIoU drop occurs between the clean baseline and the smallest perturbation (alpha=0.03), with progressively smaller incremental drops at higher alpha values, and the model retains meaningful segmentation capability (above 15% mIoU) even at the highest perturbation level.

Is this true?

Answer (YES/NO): NO